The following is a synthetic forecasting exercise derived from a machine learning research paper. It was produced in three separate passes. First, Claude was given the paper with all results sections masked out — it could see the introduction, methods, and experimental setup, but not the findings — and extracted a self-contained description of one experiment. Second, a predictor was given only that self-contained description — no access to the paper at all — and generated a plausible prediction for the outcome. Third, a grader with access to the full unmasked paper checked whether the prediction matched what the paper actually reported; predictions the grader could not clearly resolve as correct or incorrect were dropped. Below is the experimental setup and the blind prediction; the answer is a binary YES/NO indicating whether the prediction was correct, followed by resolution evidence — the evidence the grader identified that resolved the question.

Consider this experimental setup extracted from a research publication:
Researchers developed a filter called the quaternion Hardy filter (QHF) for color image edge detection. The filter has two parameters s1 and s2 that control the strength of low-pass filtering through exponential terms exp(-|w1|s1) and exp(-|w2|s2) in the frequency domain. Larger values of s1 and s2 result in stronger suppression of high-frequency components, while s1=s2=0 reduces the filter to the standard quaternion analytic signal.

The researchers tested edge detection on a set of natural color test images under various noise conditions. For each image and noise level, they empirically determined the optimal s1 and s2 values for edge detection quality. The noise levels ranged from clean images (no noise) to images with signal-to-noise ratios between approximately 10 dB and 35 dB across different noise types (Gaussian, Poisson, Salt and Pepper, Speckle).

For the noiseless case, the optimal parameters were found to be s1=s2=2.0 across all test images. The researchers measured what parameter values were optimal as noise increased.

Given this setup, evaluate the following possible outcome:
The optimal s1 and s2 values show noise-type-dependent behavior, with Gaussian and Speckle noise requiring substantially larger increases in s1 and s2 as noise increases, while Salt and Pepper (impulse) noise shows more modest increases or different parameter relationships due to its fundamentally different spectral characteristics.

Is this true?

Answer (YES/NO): NO